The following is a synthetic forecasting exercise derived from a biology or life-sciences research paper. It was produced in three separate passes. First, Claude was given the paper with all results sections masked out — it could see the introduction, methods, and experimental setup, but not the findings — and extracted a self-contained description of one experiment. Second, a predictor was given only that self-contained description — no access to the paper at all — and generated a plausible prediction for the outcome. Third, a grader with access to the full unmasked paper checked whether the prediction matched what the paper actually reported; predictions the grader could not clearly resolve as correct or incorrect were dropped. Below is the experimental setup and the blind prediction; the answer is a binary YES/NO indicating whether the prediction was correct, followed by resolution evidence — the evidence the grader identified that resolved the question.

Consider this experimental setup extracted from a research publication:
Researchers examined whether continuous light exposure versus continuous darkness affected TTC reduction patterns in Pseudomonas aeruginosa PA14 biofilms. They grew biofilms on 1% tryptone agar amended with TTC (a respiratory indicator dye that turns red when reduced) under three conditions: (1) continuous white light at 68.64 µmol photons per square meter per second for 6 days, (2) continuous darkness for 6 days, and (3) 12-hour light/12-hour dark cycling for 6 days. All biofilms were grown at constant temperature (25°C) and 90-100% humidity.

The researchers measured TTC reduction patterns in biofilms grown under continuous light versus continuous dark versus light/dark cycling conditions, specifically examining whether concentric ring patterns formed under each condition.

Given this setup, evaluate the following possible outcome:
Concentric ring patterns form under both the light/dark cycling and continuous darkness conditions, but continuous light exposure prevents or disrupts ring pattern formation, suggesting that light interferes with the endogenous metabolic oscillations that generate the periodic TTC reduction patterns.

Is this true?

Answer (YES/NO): NO